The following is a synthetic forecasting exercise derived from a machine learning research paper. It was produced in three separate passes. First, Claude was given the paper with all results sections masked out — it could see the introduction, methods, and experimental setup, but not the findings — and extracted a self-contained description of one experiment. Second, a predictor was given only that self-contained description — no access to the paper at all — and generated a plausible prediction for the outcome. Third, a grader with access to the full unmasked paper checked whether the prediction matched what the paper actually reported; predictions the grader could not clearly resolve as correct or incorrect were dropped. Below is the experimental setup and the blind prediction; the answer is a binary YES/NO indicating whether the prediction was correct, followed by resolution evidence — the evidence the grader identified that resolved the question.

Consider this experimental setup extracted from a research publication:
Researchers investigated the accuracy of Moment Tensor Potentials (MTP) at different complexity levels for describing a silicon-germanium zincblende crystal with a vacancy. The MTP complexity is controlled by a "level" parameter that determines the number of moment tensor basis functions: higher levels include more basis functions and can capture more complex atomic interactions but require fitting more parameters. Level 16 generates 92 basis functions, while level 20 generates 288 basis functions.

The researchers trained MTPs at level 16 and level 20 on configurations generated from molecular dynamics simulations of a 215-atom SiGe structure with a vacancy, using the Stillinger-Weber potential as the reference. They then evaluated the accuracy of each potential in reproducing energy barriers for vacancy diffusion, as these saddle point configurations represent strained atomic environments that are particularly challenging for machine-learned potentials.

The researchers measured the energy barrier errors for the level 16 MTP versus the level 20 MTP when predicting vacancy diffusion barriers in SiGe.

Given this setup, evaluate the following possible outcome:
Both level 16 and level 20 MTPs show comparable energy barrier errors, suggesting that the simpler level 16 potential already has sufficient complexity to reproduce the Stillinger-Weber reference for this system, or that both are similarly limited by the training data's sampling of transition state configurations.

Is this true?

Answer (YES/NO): NO